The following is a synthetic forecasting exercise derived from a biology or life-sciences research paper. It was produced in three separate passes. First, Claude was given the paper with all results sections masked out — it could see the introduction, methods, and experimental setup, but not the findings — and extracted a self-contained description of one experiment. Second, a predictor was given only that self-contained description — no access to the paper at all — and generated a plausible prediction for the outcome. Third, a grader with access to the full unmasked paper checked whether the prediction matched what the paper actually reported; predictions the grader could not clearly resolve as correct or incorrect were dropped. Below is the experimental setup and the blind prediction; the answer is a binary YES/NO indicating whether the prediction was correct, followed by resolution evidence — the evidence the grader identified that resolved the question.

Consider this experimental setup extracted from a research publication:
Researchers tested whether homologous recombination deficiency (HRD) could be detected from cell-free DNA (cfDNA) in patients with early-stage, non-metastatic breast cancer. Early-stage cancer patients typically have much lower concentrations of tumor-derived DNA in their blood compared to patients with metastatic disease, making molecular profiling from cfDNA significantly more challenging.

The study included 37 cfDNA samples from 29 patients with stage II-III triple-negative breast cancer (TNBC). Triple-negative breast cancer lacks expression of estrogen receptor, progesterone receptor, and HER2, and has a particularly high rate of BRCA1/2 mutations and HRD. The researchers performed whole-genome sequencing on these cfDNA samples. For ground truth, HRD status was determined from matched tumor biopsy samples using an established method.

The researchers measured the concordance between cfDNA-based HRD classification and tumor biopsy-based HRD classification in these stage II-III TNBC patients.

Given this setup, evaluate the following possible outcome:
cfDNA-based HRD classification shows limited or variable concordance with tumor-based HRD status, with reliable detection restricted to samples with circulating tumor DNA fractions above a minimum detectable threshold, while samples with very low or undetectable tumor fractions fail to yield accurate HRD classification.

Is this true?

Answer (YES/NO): NO